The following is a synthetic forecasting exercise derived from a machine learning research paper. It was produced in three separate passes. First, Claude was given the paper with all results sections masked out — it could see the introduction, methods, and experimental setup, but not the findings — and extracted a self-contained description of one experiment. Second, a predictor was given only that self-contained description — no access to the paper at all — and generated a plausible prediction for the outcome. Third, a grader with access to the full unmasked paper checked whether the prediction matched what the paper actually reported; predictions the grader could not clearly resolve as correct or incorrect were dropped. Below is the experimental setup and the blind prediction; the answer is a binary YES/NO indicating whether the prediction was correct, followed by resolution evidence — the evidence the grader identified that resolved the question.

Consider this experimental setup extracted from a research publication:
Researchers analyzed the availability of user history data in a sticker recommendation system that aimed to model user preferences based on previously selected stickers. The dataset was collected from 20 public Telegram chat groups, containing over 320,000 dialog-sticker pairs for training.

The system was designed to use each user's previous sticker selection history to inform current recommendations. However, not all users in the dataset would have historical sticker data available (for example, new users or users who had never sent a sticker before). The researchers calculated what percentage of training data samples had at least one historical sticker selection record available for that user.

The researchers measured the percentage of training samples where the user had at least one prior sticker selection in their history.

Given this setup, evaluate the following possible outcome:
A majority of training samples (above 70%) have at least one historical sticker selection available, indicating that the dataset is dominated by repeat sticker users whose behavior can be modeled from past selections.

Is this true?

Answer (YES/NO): YES